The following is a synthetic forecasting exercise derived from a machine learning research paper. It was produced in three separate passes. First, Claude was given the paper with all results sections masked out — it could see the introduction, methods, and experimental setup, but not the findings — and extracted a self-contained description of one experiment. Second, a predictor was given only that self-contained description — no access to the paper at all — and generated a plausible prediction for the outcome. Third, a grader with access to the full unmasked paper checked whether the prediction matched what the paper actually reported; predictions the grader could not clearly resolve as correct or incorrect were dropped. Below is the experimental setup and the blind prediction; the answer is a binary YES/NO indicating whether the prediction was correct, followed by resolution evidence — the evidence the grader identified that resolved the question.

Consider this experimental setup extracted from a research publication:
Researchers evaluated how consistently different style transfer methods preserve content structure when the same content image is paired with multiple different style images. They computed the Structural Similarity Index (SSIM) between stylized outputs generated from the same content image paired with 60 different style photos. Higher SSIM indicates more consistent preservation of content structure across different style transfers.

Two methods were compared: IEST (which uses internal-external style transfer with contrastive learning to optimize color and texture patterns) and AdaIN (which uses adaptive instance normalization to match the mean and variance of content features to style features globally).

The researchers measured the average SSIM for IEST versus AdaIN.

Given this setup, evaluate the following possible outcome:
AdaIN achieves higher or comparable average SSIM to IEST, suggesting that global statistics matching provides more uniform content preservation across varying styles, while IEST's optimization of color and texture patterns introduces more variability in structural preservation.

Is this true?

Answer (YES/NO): NO